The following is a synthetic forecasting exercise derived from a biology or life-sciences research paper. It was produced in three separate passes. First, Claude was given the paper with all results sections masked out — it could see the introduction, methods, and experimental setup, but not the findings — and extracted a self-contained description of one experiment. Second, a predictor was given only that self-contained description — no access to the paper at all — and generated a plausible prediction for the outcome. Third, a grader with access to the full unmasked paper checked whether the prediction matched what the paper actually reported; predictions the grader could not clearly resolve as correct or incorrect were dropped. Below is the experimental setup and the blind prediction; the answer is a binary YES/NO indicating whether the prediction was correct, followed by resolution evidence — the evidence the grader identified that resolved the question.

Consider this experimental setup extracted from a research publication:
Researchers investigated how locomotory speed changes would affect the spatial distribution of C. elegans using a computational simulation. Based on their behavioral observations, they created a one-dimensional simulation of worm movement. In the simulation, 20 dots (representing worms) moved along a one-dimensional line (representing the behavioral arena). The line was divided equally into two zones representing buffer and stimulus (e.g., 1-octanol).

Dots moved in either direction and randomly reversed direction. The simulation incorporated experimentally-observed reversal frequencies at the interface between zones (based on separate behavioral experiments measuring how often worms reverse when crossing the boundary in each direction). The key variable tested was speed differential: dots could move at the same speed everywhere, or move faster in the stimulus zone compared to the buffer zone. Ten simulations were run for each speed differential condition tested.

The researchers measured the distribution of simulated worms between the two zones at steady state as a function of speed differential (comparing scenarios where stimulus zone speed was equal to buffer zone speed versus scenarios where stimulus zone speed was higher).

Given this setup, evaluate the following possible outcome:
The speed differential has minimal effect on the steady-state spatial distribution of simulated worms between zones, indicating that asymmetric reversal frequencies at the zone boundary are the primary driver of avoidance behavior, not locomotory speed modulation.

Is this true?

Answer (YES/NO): NO